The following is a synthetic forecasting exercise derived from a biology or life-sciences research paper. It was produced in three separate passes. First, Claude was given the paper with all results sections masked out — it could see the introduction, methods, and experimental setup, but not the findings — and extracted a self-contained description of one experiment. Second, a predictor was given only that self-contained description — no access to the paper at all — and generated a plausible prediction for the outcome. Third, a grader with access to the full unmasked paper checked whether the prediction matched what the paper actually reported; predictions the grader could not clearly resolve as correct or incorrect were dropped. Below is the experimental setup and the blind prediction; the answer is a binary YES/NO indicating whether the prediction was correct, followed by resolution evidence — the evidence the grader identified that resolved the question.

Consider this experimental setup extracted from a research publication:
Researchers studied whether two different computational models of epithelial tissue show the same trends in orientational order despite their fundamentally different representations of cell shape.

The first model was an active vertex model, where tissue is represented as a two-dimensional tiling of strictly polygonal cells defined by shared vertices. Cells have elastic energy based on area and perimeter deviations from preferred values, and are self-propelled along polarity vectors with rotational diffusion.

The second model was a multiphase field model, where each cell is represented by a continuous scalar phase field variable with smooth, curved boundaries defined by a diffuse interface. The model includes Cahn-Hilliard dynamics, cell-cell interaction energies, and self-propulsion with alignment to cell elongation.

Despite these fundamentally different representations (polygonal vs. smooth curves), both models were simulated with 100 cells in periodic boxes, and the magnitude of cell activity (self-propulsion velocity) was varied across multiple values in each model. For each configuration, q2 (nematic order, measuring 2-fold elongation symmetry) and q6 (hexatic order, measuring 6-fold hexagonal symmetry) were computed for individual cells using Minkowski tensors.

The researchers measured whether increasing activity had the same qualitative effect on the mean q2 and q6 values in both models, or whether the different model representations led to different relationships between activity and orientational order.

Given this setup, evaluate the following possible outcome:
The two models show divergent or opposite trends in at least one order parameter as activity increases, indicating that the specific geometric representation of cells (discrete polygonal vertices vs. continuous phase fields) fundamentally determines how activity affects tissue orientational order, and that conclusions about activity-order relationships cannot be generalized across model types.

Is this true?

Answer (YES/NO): NO